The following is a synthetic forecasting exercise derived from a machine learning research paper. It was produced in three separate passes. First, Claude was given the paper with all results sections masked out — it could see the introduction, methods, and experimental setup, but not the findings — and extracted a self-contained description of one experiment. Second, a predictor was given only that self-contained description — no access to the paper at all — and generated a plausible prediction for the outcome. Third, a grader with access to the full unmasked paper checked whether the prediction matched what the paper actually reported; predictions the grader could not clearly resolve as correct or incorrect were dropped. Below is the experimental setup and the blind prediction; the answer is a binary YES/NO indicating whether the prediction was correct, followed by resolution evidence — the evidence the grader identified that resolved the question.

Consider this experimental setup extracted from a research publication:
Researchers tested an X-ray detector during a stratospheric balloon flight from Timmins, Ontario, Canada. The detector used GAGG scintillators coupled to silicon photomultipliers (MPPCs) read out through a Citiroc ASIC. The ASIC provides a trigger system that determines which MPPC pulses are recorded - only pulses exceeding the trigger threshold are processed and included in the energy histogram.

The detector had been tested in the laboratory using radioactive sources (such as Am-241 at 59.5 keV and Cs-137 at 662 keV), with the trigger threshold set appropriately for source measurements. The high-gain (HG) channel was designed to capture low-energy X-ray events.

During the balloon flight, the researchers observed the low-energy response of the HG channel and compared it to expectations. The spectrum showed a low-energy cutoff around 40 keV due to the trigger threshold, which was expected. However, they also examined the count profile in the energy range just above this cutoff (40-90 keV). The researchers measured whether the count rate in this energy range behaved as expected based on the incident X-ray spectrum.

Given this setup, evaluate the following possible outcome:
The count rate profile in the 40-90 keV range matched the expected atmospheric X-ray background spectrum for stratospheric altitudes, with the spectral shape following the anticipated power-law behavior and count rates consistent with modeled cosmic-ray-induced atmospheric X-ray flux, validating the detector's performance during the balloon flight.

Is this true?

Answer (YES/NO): NO